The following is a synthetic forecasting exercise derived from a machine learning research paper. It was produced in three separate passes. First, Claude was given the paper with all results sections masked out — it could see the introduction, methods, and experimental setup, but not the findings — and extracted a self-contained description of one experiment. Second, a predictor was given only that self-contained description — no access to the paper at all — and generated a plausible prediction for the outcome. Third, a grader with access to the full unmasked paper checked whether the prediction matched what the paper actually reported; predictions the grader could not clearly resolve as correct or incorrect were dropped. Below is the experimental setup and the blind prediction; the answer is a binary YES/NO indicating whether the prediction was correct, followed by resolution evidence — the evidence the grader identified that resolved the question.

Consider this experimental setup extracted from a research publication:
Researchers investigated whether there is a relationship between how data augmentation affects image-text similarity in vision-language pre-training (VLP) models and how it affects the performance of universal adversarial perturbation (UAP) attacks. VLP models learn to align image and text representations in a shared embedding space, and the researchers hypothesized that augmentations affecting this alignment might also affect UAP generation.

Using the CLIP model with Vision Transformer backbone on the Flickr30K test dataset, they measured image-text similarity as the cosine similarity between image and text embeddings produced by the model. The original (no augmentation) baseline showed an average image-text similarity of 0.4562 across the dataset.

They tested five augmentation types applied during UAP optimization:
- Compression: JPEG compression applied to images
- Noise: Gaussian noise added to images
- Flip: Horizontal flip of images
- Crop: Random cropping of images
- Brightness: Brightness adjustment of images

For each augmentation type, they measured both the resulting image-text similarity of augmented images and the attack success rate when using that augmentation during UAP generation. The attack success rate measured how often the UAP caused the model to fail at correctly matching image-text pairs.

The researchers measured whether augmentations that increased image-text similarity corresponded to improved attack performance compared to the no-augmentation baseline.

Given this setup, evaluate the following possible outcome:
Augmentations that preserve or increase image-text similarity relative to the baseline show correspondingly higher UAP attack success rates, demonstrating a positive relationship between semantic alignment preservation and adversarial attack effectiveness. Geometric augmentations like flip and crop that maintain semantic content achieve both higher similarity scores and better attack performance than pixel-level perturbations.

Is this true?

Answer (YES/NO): NO